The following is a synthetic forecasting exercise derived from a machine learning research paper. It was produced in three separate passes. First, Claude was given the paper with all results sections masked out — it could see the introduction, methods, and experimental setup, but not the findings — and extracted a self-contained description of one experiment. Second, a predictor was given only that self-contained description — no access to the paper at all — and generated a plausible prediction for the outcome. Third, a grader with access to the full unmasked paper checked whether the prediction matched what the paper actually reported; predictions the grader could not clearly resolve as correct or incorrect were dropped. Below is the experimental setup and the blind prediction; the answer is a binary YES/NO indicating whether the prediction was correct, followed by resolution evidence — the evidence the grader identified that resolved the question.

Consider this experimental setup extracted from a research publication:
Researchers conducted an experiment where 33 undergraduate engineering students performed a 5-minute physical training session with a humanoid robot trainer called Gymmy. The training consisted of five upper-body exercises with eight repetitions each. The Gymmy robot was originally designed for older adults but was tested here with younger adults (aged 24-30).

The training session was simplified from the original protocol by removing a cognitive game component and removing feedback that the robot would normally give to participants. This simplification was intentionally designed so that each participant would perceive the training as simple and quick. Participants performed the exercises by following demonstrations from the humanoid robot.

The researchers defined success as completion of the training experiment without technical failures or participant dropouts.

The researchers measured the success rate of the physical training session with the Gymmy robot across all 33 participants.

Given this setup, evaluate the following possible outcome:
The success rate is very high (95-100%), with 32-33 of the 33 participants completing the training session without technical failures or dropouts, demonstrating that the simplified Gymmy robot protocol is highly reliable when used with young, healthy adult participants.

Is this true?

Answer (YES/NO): YES